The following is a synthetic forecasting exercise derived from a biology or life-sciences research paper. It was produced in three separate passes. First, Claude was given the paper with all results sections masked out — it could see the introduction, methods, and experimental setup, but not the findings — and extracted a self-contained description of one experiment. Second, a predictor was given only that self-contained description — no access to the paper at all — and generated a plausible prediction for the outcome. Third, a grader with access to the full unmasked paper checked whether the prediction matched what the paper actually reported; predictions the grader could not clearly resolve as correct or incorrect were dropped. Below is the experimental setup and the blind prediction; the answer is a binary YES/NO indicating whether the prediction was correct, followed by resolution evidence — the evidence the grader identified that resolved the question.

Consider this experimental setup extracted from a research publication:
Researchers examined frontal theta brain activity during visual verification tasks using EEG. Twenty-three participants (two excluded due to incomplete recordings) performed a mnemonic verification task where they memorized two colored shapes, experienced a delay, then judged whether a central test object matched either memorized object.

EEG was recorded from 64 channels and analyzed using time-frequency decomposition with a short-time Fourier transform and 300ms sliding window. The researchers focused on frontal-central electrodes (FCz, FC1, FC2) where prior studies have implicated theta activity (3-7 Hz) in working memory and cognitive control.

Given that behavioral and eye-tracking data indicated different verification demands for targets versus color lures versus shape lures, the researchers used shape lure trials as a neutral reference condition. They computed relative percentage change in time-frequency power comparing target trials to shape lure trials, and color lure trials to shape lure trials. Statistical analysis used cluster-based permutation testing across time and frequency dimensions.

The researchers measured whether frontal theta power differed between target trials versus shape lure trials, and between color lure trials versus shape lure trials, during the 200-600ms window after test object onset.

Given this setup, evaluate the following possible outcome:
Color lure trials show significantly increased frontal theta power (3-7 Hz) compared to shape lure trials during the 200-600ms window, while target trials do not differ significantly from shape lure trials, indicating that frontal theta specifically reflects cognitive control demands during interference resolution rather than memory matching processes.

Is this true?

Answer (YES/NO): NO